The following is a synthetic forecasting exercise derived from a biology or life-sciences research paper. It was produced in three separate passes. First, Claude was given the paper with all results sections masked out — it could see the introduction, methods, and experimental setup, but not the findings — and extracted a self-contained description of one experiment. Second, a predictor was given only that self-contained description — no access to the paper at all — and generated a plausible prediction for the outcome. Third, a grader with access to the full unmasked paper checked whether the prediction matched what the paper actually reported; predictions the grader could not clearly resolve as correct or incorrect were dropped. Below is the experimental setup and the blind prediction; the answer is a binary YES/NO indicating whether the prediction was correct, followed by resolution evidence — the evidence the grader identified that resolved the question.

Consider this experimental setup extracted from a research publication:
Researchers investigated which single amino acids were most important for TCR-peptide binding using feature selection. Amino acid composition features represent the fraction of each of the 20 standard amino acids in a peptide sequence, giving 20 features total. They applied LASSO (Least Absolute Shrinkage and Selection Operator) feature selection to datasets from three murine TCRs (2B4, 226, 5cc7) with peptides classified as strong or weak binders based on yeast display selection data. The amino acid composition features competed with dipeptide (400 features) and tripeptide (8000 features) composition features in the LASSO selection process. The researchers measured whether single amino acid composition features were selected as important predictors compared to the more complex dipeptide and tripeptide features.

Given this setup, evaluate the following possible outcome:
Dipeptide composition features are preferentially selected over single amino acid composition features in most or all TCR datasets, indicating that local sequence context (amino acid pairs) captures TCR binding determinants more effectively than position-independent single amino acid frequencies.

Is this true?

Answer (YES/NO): YES